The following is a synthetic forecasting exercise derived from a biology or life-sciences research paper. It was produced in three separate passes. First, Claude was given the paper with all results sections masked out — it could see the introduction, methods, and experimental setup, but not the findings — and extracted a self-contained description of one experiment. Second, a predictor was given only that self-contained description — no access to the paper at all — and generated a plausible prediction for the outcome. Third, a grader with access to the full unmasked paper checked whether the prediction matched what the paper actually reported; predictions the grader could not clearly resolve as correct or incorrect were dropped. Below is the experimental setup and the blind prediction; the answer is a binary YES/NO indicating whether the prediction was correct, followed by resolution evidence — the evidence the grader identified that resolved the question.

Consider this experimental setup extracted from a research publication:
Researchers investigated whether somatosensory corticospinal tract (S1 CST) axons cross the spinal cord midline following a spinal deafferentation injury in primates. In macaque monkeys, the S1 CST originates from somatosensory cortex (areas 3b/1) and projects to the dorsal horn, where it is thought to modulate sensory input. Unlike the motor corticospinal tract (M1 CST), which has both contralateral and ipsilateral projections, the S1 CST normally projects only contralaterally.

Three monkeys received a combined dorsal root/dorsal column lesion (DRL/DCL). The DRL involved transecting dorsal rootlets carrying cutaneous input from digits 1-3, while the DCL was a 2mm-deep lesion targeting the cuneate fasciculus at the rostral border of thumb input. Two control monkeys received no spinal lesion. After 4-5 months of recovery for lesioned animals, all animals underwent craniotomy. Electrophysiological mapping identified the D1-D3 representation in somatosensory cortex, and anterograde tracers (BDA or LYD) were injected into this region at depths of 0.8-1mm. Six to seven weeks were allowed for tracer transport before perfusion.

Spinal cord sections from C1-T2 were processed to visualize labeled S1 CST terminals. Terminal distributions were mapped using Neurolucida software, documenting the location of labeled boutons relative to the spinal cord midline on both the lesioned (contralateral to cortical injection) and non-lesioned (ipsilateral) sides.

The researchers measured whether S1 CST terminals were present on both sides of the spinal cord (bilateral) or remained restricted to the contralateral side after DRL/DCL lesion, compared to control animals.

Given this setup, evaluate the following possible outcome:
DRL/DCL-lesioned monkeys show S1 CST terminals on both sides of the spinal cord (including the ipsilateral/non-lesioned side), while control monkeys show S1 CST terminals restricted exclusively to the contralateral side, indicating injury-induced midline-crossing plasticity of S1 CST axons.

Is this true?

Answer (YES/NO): NO